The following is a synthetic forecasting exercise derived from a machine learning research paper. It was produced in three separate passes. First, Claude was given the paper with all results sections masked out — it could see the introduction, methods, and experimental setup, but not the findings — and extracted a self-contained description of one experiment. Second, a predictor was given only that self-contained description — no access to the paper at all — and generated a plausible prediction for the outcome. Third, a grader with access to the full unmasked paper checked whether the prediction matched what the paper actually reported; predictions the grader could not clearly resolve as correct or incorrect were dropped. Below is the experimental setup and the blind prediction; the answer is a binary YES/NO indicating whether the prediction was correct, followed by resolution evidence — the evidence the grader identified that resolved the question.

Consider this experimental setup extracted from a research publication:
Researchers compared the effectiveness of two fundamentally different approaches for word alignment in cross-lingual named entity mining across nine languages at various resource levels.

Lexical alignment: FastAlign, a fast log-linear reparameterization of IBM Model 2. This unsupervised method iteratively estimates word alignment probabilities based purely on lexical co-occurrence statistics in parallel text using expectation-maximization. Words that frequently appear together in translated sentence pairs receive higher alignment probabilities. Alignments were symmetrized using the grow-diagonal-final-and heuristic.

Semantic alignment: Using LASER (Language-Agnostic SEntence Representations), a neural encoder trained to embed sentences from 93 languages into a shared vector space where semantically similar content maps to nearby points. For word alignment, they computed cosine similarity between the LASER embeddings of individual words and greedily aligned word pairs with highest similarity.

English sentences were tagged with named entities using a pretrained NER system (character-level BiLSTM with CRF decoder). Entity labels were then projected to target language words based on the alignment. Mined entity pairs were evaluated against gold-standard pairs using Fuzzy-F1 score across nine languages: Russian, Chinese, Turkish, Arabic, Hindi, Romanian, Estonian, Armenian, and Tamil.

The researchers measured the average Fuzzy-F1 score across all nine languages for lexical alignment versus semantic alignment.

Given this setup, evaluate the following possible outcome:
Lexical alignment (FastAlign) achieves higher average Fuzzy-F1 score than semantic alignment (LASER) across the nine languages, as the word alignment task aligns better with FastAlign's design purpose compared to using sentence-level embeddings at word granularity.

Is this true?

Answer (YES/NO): YES